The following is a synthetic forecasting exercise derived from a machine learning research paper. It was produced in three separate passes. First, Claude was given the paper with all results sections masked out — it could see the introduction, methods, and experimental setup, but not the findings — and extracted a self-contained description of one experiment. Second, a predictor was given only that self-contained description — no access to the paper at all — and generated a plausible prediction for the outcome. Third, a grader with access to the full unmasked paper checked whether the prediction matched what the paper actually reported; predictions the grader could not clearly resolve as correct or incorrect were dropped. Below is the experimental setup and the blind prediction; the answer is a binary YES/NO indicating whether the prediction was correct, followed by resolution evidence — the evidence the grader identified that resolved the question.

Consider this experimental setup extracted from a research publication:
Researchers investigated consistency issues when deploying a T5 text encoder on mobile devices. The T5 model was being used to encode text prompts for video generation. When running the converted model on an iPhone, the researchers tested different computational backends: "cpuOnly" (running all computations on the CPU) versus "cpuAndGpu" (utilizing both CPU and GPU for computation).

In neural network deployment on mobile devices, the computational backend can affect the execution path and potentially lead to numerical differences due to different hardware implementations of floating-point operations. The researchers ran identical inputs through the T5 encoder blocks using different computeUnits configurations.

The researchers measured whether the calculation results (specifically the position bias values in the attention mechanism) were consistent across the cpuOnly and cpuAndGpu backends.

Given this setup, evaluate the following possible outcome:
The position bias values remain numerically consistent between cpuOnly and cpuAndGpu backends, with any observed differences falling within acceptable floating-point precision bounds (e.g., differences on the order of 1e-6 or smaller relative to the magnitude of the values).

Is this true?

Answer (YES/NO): NO